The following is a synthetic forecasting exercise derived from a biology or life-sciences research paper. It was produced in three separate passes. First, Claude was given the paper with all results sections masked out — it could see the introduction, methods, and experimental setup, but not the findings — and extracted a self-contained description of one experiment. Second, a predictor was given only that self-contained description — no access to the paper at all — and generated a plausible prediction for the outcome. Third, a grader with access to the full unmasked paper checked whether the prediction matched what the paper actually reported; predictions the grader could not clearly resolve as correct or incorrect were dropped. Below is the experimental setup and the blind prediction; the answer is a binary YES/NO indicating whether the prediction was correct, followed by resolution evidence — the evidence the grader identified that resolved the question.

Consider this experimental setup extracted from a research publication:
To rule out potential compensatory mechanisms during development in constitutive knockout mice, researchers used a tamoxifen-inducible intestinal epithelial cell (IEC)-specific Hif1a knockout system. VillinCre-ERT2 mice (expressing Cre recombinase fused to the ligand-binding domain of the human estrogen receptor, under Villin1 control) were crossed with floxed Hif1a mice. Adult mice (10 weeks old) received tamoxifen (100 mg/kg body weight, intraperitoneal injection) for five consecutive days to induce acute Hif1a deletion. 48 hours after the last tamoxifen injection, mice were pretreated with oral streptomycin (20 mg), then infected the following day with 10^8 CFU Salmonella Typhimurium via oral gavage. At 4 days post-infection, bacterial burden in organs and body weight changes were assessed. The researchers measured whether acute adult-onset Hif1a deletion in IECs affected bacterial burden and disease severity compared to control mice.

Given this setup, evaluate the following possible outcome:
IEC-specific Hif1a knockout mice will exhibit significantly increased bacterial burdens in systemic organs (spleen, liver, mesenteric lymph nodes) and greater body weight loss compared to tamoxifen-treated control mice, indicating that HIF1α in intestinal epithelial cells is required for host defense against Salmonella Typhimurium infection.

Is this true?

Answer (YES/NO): NO